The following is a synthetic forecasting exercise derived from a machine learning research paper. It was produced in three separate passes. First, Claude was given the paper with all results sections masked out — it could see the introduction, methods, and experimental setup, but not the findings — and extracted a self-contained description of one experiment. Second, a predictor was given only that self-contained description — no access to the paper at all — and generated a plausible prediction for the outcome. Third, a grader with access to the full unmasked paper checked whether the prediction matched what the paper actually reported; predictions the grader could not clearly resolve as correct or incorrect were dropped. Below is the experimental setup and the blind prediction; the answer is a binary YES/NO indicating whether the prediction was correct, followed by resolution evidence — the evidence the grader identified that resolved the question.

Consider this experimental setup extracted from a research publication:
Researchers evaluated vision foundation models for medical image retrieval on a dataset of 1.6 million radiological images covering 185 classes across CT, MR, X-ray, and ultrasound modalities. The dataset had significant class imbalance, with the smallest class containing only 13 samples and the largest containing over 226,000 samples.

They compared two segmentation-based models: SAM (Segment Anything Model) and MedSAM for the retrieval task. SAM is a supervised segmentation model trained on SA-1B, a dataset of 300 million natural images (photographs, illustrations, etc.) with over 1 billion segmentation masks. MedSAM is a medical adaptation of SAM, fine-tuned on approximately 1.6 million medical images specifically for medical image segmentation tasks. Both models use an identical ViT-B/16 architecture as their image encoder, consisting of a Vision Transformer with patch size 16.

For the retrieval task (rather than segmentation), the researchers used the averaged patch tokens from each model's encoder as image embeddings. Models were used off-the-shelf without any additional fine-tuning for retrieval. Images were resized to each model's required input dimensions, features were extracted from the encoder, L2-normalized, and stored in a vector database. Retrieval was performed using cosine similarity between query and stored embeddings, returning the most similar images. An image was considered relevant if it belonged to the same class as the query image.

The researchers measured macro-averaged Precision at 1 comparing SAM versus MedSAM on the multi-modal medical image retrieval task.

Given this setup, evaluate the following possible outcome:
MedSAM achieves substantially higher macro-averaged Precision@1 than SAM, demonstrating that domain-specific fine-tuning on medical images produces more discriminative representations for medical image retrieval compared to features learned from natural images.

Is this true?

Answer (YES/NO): NO